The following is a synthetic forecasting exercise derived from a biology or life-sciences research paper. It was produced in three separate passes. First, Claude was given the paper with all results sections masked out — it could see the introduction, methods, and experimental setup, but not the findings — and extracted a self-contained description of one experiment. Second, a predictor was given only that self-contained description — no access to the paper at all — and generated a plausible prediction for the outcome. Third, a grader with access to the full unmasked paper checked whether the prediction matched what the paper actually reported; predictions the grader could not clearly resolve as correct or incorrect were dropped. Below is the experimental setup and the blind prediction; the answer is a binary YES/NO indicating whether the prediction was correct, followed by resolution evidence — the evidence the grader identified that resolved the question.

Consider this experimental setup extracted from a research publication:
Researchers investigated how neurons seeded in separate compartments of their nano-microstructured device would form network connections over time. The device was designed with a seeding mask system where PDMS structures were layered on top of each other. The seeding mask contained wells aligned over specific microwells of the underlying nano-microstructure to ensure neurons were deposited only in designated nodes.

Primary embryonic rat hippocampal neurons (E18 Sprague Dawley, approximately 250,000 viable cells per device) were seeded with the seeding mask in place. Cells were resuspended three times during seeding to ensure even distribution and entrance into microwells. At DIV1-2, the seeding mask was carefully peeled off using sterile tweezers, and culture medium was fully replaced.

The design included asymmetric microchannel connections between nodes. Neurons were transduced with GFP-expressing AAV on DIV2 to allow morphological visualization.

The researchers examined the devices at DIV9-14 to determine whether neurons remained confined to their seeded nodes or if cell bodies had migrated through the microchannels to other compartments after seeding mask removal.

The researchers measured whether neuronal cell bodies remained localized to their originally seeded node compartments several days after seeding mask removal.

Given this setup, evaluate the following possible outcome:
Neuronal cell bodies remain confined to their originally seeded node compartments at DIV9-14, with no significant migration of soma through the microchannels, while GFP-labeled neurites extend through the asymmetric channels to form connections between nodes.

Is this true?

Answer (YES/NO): YES